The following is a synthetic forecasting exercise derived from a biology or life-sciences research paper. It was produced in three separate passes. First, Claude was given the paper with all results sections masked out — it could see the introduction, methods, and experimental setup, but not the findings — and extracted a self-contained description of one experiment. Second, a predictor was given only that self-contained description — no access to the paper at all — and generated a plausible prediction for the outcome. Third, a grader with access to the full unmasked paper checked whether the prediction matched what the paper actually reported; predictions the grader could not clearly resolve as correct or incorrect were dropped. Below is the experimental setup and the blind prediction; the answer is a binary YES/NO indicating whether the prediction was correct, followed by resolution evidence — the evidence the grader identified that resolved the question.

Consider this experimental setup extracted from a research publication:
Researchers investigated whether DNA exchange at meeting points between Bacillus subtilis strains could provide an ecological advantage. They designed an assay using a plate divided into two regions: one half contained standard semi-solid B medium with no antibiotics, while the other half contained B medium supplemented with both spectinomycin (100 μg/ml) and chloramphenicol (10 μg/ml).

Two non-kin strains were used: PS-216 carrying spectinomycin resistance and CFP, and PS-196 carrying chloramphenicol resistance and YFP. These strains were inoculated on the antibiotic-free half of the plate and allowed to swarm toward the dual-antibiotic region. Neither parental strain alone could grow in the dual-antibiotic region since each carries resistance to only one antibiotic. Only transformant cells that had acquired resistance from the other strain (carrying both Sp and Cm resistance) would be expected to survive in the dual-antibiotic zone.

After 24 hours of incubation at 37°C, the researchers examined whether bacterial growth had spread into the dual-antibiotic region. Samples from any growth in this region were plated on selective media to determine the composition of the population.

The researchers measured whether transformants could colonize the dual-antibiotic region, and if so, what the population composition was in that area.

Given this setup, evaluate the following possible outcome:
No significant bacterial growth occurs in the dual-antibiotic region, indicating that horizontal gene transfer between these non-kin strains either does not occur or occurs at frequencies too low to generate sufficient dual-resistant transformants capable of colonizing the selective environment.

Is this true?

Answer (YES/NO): NO